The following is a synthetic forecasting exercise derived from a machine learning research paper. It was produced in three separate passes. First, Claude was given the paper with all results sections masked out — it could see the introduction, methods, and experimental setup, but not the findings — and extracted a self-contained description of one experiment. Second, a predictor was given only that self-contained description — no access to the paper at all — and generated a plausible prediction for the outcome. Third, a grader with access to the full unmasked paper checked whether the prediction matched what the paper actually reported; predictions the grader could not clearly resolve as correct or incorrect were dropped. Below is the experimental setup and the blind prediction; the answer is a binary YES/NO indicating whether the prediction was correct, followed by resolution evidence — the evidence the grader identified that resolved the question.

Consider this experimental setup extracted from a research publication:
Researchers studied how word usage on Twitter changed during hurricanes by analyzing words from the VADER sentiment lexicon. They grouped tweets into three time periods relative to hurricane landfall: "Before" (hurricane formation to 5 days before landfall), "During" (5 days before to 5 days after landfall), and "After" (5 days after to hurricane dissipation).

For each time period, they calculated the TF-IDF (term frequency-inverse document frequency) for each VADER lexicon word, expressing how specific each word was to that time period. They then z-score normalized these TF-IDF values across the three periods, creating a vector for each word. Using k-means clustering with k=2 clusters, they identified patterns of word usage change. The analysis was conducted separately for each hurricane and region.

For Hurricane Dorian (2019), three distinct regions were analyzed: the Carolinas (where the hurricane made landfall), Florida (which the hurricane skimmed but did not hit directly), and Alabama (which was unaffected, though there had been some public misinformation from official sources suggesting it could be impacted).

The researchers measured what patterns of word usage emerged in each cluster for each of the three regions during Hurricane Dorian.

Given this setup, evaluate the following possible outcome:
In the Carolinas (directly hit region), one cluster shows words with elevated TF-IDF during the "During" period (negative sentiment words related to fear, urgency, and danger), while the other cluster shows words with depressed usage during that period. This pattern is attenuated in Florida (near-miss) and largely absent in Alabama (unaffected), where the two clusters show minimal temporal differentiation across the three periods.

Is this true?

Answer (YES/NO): NO